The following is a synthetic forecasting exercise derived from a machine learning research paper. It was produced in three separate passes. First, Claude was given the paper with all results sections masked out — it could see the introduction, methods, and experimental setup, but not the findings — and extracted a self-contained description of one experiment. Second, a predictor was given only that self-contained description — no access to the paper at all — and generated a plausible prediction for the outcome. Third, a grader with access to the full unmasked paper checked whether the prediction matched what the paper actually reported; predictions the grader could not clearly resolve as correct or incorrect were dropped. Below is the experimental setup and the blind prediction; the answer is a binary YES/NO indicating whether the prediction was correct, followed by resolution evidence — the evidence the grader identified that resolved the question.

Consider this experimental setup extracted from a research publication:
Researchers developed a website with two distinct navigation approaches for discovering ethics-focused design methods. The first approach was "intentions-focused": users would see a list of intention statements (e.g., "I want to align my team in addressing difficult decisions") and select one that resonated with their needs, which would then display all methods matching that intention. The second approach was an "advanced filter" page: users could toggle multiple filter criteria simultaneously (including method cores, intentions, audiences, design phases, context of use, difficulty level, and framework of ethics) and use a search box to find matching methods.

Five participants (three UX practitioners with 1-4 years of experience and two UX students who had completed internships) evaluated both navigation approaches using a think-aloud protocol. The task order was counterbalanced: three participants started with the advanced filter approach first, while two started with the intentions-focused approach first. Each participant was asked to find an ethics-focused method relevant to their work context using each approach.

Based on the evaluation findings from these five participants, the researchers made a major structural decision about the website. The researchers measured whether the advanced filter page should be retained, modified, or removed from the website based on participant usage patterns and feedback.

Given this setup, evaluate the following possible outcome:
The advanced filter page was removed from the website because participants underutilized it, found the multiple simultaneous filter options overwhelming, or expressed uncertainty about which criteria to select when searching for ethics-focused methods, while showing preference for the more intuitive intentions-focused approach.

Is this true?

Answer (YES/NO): YES